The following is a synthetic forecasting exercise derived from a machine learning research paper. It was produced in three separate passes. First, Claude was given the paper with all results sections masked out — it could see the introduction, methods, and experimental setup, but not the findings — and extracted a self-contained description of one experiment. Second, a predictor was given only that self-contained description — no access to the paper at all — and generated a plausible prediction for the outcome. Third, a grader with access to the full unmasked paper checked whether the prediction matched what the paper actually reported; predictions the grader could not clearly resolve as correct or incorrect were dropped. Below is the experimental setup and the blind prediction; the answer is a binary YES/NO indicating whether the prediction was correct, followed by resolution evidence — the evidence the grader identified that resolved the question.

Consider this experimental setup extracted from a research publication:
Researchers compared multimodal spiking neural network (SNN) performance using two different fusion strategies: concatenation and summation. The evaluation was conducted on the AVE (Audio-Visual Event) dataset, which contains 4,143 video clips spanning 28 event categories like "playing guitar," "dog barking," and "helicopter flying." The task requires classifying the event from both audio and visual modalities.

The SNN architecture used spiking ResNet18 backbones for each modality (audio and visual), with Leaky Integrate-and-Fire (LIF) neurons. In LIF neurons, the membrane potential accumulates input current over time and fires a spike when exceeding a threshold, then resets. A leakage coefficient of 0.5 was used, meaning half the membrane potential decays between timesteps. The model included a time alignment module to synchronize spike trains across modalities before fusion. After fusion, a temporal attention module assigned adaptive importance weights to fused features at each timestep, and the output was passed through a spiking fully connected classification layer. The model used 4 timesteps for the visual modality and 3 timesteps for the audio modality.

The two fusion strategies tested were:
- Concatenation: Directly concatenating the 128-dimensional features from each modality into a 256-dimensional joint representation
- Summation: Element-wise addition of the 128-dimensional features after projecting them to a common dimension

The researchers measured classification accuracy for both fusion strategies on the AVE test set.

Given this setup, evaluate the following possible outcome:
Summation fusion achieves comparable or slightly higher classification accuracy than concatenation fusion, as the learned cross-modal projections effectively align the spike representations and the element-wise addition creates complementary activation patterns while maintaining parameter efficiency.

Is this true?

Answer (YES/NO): NO